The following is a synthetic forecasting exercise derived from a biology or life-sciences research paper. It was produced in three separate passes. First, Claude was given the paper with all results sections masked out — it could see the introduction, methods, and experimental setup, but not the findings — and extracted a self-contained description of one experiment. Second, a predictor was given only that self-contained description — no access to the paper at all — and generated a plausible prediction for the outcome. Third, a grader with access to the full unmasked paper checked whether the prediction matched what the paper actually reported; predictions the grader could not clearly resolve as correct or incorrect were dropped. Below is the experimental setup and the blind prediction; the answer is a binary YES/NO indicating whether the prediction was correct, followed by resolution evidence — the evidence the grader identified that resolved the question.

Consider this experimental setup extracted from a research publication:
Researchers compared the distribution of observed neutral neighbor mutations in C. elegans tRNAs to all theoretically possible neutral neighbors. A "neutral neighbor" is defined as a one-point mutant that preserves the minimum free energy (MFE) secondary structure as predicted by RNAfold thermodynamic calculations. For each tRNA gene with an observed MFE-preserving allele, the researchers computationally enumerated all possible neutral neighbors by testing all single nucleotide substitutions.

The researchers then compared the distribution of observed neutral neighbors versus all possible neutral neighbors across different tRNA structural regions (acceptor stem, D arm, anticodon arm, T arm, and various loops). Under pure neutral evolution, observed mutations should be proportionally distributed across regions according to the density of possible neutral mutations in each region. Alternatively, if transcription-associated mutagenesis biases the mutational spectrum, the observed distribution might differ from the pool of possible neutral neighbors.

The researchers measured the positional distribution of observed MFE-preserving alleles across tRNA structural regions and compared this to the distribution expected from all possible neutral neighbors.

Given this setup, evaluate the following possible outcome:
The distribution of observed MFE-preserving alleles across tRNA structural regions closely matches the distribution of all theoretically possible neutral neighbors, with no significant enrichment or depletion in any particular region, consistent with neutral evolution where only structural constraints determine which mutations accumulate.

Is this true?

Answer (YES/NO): NO